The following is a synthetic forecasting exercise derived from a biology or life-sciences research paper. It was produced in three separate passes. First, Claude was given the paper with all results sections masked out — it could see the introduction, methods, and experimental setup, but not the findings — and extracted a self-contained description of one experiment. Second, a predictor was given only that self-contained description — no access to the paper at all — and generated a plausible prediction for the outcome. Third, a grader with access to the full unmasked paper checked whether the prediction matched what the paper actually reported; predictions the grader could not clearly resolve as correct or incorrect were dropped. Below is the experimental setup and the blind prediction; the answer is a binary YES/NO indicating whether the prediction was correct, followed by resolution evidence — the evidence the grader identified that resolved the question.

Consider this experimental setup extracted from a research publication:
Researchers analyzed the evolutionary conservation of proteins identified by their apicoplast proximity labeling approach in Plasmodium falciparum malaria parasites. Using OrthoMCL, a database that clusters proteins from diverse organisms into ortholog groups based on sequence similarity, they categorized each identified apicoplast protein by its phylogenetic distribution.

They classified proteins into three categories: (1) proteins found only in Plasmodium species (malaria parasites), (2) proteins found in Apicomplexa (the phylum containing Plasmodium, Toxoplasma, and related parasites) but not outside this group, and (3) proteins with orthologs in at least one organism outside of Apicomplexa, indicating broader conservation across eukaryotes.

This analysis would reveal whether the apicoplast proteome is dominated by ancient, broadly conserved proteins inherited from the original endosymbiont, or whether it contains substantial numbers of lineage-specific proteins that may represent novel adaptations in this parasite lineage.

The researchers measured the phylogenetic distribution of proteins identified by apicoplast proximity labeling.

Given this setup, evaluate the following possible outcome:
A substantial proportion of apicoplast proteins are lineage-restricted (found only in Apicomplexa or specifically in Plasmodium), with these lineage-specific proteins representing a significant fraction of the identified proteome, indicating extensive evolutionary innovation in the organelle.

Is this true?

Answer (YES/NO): YES